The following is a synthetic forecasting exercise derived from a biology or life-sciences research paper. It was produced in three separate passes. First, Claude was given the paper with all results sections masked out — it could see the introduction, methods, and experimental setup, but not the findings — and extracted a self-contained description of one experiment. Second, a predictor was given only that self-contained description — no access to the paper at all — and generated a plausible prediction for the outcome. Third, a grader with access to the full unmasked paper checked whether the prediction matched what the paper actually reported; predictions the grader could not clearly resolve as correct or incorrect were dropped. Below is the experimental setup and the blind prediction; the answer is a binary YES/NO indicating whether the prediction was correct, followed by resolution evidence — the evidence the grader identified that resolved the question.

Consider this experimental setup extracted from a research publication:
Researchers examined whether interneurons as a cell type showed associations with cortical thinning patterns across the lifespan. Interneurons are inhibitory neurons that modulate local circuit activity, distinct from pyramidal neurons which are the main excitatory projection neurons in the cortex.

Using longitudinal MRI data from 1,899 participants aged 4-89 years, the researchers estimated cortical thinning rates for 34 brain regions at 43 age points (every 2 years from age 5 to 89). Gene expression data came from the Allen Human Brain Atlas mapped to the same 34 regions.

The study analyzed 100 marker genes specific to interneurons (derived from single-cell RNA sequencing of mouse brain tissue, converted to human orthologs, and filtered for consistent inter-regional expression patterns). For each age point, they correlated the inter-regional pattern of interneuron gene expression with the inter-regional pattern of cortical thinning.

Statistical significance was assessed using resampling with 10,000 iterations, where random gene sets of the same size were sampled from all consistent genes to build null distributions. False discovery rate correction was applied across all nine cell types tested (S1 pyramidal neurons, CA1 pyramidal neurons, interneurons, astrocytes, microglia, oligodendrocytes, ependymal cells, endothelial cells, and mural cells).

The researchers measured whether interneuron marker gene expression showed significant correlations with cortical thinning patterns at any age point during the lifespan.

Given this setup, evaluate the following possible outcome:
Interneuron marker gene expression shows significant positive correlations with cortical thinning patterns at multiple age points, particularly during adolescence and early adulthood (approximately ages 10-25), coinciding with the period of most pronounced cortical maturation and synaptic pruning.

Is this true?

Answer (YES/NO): NO